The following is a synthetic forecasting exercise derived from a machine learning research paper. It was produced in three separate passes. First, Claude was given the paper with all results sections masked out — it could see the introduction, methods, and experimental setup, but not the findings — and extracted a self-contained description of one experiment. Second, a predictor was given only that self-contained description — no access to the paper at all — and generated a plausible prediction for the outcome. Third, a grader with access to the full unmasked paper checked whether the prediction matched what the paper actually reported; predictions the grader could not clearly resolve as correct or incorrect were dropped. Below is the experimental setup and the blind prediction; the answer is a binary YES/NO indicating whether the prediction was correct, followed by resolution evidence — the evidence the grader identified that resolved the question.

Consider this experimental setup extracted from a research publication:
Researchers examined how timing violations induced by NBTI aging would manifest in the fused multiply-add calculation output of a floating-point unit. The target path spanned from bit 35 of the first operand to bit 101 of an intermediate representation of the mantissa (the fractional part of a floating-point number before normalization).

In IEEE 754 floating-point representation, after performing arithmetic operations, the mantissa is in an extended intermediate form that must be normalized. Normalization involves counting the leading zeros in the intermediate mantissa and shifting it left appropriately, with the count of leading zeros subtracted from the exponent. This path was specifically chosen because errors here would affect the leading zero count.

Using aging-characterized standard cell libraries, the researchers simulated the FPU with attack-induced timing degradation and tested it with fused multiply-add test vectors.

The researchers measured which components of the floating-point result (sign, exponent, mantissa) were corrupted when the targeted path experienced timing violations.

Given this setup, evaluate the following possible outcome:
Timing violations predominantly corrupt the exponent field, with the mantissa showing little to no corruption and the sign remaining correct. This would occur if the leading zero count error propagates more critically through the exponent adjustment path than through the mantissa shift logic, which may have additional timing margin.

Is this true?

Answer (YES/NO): NO